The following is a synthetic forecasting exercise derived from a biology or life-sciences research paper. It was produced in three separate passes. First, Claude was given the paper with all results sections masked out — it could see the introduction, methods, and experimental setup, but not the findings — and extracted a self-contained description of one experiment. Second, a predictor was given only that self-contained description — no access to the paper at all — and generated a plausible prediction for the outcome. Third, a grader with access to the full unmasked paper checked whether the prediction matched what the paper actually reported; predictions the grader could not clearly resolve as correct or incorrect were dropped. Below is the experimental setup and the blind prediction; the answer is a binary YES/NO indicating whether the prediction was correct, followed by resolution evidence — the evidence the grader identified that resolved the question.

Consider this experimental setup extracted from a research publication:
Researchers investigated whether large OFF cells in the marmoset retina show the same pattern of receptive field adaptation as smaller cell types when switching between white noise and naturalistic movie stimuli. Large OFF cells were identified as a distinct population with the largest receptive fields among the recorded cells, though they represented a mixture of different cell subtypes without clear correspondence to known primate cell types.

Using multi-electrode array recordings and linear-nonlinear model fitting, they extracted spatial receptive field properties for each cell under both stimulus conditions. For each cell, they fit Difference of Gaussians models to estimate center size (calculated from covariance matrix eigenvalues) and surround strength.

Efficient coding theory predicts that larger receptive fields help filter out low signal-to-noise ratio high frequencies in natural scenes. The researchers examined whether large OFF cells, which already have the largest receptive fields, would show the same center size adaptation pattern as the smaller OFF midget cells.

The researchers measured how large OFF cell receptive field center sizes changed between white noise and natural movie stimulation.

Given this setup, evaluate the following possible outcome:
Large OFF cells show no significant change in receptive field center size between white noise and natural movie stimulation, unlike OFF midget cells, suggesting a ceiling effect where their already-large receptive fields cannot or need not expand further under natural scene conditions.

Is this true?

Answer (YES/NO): NO